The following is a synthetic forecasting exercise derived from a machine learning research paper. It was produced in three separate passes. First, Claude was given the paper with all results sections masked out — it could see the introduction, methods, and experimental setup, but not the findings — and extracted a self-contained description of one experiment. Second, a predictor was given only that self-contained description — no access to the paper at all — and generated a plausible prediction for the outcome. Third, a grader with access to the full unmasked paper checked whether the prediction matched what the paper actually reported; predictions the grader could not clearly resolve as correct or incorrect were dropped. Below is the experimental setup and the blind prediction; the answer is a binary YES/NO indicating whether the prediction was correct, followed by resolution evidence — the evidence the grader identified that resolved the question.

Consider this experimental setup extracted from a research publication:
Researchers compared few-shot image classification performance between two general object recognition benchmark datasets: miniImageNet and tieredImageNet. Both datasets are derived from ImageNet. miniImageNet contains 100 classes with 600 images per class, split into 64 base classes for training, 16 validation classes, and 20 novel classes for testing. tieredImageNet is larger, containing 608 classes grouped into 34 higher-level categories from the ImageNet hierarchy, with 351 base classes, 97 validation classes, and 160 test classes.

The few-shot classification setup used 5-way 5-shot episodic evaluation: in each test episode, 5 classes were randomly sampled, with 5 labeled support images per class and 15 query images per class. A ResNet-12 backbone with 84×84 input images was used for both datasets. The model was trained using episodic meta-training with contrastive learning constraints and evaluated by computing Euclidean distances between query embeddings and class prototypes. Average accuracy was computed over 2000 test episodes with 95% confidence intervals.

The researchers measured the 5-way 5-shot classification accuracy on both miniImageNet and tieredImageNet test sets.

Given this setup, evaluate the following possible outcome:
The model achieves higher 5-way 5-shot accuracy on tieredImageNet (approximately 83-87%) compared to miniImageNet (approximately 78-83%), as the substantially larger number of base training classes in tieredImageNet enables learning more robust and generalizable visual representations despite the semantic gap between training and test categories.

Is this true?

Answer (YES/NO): NO